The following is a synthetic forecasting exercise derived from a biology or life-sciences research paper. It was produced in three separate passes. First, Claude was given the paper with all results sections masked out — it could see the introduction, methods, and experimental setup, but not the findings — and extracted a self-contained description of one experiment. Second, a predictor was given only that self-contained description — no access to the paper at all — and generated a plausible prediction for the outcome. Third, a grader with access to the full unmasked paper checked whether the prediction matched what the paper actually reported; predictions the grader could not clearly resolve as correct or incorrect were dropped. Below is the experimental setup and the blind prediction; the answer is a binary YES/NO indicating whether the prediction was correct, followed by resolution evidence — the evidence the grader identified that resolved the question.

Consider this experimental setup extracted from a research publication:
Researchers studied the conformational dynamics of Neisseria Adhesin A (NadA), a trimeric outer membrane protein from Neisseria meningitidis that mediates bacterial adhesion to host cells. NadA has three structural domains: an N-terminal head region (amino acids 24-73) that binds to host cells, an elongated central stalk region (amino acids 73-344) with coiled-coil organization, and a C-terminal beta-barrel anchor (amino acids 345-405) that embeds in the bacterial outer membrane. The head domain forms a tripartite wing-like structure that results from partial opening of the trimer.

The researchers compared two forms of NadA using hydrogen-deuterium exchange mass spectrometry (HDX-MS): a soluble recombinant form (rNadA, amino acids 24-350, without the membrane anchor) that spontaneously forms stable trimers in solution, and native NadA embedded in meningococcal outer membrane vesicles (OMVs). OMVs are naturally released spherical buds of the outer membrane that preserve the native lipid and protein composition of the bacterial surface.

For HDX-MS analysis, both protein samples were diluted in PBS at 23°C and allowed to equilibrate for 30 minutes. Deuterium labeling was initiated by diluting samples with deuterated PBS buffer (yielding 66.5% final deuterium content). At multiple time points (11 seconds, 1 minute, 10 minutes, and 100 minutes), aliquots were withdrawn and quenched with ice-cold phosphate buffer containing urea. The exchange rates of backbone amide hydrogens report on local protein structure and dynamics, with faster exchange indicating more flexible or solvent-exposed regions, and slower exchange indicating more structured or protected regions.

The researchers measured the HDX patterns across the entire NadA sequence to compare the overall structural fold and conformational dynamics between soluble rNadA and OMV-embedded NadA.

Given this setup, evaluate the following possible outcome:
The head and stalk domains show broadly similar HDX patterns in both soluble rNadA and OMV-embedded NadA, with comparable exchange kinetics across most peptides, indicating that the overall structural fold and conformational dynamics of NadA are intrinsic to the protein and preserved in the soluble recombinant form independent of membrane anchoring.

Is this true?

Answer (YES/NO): NO